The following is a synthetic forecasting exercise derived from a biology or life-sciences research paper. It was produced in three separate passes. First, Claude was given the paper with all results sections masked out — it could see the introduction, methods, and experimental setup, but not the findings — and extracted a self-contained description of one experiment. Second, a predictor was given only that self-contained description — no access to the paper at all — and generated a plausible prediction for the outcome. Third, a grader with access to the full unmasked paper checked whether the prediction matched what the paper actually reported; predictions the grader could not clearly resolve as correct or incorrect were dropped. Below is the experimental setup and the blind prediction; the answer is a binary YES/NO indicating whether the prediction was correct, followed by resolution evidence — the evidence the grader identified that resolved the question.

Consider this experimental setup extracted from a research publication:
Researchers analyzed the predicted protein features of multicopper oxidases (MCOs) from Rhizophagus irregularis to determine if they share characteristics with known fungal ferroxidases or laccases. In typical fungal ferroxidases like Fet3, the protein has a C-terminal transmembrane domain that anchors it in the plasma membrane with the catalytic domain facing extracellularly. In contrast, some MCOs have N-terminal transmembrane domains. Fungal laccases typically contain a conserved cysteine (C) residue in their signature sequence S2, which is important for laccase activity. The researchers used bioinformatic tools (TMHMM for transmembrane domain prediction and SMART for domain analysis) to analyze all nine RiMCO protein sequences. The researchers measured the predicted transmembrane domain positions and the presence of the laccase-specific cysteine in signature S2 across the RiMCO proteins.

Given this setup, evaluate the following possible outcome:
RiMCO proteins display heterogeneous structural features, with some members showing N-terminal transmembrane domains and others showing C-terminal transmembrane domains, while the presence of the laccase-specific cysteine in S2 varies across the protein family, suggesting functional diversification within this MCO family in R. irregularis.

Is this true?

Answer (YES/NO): NO